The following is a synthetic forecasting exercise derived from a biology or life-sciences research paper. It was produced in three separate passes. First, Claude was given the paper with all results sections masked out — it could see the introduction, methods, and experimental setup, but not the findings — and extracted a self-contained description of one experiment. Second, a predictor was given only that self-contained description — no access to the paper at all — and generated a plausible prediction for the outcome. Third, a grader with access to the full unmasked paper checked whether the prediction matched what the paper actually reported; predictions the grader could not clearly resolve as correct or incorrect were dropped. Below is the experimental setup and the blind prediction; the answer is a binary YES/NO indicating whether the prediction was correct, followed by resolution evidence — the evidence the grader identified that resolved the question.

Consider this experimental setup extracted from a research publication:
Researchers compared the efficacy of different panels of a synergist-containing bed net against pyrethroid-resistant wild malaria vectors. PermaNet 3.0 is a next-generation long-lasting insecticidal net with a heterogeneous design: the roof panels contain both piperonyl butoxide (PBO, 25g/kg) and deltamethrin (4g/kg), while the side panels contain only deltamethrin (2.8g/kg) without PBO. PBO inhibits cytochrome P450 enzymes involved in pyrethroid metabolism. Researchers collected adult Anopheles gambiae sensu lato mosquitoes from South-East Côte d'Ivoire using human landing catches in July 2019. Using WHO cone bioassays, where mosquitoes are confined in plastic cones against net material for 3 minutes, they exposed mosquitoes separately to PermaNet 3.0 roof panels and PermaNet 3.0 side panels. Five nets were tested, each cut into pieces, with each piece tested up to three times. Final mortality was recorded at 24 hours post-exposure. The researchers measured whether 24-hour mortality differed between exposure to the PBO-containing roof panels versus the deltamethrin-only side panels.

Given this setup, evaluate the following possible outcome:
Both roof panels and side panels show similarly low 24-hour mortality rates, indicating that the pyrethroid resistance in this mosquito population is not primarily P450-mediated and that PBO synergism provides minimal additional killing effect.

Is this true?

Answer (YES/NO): NO